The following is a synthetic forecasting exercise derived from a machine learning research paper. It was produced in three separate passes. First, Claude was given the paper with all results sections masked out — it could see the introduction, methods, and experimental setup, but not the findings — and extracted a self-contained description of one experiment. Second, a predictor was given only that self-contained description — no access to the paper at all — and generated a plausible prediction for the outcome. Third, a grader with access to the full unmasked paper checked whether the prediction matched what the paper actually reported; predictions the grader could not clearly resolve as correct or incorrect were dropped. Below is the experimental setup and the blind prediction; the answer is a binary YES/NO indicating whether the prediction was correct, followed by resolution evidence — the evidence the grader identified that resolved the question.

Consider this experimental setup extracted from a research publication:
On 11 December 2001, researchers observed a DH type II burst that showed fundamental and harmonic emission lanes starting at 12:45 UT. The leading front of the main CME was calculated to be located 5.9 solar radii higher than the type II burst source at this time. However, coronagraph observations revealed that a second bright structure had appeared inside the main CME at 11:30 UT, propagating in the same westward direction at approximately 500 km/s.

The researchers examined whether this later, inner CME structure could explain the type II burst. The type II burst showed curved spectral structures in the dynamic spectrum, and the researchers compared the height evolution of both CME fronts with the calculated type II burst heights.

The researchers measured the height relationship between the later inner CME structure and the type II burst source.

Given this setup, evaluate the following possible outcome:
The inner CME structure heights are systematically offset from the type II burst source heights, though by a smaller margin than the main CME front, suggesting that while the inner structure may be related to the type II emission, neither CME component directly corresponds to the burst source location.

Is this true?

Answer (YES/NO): NO